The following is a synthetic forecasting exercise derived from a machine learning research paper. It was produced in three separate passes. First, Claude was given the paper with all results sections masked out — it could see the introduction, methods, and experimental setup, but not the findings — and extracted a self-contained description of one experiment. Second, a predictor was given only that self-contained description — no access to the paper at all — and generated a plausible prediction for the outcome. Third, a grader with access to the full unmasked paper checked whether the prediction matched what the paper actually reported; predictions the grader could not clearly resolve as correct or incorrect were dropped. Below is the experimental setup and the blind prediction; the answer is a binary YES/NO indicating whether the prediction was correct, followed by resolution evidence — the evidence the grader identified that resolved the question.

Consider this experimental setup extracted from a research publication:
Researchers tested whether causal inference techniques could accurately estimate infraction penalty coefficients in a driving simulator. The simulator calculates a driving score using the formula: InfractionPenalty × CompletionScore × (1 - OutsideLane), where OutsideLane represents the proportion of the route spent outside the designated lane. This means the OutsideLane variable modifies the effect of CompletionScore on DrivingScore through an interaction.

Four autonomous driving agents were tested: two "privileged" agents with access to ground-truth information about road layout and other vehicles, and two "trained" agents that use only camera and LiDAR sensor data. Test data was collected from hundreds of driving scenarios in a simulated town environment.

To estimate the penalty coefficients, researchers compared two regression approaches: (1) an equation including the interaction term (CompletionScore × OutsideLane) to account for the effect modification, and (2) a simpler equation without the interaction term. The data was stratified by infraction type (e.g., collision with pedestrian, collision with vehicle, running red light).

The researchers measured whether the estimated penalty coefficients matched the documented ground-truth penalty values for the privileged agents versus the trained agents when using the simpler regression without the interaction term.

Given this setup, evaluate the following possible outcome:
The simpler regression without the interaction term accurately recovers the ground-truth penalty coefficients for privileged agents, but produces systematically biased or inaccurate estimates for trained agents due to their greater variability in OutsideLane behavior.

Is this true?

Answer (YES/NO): YES